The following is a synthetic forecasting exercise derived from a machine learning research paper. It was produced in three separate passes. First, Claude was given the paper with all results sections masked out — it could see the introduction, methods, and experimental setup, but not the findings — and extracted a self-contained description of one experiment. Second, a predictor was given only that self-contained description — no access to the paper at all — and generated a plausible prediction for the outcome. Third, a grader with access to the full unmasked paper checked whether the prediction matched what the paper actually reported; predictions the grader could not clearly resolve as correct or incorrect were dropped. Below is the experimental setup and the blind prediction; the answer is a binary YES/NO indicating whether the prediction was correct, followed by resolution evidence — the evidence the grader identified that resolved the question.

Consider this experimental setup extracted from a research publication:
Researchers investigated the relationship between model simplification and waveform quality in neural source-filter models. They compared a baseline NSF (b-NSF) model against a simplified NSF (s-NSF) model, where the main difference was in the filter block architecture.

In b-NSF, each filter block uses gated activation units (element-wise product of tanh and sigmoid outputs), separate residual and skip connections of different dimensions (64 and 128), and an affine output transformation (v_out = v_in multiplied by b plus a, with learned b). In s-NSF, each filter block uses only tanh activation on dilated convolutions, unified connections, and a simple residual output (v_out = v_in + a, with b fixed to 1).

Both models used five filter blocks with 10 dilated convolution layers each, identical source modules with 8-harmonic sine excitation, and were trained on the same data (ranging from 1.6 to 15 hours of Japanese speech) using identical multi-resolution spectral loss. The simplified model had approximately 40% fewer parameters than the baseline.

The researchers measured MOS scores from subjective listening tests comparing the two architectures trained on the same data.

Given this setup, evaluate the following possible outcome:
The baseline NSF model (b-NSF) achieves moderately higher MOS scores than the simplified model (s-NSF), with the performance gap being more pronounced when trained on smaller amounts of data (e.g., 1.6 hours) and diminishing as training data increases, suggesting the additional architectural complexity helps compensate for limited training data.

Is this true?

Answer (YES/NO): NO